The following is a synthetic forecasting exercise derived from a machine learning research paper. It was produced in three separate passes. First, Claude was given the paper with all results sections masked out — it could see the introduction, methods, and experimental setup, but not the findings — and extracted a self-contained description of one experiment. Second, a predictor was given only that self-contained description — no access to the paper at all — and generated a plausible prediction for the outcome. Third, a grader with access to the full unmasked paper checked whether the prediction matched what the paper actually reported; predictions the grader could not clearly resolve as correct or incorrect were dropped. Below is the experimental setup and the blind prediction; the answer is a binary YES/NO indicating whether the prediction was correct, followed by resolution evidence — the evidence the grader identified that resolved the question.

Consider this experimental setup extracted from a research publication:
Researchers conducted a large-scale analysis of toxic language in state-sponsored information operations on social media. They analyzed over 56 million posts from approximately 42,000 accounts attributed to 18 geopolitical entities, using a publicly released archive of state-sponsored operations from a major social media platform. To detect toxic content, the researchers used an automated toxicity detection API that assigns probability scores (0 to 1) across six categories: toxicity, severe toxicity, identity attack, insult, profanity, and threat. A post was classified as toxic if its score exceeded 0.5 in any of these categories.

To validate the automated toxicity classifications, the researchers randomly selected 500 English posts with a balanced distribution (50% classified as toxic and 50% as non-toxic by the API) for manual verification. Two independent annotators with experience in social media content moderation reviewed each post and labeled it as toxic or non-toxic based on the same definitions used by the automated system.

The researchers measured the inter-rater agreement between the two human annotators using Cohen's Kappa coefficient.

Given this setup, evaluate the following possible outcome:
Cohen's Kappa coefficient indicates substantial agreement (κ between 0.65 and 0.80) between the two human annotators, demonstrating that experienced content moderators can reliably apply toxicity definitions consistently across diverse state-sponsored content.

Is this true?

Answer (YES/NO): NO